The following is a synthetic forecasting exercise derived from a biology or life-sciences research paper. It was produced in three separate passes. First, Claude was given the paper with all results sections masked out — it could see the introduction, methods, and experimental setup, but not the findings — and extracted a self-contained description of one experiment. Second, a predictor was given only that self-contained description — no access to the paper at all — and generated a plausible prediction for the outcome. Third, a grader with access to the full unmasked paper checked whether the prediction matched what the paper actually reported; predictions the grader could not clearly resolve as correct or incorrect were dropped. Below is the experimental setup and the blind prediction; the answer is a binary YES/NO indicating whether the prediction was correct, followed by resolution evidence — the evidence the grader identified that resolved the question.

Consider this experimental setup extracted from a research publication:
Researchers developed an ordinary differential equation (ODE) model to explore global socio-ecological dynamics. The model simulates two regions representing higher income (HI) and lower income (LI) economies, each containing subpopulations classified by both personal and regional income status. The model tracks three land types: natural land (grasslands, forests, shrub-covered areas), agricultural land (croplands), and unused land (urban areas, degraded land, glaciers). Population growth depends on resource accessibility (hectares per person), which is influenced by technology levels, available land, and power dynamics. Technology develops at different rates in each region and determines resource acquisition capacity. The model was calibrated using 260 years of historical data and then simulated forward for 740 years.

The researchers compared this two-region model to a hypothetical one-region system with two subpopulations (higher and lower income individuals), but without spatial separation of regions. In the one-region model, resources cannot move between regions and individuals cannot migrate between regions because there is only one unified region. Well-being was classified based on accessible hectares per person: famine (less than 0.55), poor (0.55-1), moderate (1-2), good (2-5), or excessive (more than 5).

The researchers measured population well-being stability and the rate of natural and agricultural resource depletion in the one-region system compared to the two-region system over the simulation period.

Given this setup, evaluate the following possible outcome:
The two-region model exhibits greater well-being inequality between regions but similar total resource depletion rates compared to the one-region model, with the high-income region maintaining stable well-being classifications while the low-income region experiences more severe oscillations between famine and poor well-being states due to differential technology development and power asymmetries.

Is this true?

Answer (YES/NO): NO